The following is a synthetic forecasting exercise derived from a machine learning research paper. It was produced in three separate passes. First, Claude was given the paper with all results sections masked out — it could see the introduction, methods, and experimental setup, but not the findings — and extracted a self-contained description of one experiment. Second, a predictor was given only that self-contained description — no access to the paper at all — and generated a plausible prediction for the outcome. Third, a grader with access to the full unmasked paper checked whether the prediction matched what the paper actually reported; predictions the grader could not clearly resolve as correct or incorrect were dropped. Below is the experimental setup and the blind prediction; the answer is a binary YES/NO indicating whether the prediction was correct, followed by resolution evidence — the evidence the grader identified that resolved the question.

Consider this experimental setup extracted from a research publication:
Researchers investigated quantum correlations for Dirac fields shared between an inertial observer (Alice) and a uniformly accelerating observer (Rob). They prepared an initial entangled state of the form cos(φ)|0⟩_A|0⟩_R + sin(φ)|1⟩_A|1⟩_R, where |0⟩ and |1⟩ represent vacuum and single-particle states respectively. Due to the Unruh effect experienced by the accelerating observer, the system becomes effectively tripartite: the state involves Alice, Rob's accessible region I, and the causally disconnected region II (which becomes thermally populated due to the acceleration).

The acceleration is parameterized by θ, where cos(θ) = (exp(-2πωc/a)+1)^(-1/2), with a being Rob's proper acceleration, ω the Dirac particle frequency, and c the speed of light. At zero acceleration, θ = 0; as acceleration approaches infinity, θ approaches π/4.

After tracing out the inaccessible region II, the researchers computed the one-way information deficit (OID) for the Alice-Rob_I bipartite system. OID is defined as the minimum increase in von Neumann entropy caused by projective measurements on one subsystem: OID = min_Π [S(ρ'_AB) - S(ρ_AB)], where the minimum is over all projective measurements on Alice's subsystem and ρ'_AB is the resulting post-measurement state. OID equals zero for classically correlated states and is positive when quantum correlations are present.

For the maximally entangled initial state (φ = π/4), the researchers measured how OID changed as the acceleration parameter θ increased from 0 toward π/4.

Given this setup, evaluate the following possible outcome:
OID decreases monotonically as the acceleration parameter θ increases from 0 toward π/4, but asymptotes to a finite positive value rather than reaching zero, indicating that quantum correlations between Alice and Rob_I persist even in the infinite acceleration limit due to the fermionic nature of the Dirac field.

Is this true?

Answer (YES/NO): YES